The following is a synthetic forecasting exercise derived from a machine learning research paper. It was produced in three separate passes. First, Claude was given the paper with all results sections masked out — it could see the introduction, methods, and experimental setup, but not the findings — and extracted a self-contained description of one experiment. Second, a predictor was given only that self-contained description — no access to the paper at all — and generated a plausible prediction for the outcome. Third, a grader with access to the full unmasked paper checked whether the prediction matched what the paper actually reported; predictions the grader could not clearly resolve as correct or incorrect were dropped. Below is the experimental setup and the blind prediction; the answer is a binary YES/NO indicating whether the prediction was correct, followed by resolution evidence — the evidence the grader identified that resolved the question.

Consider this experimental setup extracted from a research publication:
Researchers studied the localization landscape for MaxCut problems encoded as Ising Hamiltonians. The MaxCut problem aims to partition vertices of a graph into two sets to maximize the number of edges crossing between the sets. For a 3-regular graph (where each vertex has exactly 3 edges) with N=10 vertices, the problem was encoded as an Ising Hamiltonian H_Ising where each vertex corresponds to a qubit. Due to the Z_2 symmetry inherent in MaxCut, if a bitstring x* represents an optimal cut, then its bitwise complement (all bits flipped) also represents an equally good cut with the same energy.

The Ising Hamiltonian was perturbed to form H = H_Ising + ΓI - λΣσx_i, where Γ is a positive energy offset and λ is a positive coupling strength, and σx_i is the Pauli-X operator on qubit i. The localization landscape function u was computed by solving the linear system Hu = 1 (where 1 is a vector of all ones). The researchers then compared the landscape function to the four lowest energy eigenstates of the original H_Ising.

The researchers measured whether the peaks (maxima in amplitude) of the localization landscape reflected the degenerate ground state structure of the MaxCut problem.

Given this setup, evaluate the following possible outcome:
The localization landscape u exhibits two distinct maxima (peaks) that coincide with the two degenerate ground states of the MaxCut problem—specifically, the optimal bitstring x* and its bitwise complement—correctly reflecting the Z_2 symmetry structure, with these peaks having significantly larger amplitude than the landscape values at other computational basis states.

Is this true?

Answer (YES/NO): NO